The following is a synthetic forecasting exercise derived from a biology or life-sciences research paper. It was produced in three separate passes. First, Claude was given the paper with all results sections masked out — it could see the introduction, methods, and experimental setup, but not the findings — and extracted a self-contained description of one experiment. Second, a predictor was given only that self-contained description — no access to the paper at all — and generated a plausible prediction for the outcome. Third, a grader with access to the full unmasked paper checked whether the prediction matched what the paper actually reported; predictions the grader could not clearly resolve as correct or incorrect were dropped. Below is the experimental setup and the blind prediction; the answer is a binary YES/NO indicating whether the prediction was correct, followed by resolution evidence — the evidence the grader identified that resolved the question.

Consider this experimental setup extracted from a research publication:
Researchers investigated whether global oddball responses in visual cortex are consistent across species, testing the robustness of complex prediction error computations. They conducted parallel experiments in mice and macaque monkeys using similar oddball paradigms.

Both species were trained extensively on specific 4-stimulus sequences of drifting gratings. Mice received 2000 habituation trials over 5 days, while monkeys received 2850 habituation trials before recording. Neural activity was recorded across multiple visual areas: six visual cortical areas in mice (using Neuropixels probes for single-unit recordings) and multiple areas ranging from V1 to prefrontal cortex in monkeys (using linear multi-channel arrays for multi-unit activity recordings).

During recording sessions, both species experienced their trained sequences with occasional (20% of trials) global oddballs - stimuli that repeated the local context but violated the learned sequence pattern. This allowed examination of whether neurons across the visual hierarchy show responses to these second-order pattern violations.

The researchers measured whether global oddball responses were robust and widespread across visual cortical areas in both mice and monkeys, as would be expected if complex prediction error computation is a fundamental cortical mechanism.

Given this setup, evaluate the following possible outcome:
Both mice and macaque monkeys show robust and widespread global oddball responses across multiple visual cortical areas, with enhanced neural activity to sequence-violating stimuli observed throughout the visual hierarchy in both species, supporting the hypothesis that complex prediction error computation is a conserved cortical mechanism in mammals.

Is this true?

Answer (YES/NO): NO